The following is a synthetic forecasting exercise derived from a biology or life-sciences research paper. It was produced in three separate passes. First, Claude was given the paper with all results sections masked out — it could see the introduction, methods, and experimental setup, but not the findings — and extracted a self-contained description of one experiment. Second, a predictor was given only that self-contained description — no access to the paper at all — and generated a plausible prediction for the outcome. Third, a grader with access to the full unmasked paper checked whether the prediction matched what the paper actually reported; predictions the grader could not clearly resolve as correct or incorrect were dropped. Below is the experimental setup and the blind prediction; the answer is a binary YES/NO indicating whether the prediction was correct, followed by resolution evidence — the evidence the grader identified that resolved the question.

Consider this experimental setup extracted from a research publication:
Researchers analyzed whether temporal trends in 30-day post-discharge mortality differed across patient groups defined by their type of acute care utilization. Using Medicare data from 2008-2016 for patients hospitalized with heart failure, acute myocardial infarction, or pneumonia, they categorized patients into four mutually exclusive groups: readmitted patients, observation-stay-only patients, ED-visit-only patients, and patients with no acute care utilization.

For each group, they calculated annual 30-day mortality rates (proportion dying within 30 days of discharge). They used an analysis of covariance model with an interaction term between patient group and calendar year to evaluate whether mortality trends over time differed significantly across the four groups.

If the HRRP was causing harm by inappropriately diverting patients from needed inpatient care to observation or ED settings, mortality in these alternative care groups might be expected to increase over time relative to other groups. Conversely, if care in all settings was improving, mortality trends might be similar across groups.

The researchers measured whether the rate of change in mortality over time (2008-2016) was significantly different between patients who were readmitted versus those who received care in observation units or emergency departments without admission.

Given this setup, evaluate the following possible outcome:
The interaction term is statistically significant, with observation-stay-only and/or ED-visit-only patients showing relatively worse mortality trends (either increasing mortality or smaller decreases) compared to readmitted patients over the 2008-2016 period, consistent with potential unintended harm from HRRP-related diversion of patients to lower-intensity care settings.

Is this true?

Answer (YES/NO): NO